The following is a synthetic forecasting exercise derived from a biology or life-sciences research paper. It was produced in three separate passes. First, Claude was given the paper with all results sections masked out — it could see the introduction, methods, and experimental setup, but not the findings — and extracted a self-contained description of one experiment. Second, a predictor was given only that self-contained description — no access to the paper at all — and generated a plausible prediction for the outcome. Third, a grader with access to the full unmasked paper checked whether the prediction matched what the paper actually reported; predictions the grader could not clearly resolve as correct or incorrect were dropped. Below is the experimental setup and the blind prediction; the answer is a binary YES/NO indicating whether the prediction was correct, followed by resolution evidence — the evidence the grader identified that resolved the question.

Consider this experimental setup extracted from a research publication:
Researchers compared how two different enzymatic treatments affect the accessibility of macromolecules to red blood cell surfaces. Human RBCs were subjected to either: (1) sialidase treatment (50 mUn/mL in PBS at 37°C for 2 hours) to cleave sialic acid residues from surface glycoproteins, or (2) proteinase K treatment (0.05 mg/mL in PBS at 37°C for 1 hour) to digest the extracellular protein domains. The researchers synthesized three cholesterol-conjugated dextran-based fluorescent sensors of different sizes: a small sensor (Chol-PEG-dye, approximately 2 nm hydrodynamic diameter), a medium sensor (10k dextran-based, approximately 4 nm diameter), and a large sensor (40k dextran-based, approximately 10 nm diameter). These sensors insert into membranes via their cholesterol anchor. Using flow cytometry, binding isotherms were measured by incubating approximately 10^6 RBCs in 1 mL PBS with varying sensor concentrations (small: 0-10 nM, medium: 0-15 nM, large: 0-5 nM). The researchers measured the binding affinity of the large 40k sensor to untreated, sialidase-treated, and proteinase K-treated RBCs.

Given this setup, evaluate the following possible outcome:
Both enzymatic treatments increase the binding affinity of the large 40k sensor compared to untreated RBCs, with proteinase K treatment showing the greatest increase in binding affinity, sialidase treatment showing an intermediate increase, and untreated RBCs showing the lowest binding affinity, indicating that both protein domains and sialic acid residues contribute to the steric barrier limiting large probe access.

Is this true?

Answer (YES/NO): YES